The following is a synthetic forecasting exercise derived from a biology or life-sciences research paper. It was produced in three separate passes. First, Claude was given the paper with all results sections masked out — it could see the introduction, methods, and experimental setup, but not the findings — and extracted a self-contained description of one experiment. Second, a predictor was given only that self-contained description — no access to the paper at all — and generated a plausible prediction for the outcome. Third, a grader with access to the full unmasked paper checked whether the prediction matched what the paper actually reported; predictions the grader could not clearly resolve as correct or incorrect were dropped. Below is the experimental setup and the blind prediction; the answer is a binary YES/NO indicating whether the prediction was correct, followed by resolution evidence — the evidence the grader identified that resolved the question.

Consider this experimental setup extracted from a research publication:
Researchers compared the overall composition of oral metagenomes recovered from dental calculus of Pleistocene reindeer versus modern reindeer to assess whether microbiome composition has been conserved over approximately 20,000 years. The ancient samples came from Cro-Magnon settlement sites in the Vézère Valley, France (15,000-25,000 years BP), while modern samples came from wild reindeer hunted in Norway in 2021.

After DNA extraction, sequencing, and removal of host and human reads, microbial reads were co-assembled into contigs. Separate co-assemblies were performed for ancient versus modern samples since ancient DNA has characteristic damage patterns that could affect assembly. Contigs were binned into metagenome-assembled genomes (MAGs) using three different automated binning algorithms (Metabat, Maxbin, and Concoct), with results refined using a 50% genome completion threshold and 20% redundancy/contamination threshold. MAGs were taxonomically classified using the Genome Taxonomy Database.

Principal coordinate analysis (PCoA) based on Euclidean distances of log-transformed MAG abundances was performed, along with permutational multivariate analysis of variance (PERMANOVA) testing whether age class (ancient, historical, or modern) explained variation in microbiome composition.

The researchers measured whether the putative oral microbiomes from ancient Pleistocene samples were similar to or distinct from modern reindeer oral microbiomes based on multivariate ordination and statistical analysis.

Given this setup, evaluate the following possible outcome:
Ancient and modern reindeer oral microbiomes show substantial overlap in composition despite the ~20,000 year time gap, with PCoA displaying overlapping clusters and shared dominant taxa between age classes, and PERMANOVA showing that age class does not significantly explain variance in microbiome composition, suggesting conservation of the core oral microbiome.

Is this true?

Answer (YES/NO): NO